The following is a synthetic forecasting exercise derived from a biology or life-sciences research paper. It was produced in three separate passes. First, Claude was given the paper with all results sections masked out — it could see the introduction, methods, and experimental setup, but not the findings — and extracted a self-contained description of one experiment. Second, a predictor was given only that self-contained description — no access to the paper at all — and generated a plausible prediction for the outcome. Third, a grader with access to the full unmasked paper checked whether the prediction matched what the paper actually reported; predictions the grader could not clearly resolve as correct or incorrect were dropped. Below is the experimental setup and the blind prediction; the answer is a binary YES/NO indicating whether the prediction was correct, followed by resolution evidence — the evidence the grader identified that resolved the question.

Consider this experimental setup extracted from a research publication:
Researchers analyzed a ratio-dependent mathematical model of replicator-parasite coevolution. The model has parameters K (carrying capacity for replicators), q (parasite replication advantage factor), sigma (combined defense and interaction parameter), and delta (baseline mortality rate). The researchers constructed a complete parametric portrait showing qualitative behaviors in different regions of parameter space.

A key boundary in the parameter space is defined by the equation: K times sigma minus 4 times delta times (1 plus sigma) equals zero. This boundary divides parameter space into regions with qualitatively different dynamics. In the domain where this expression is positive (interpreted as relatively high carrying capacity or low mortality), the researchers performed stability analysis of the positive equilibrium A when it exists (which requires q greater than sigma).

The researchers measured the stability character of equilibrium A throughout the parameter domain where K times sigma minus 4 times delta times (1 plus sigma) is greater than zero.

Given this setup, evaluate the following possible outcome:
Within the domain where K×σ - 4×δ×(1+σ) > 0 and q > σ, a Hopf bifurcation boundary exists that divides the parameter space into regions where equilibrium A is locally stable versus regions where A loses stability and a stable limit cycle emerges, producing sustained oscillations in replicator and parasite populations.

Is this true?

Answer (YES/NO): NO